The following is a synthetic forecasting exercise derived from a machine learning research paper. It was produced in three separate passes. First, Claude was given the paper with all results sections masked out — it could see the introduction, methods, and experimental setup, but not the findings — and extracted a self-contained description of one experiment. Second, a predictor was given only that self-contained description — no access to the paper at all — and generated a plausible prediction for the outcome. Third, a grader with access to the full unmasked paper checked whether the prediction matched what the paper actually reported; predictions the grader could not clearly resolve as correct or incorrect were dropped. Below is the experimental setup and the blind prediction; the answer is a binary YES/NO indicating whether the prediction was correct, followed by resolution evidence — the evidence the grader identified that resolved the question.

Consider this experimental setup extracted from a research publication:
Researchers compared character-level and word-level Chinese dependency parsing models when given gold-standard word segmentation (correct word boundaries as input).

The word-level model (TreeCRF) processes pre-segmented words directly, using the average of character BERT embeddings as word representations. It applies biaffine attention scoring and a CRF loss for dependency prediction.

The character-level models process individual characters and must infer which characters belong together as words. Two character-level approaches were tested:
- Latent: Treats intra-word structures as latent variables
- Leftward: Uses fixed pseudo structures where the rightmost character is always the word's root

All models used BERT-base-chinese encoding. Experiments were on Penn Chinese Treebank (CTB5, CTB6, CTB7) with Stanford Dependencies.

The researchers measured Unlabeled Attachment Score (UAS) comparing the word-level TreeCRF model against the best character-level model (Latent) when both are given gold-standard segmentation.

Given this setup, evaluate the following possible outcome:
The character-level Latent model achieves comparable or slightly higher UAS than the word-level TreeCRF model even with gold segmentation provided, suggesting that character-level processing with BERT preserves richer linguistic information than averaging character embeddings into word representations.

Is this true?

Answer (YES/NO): NO